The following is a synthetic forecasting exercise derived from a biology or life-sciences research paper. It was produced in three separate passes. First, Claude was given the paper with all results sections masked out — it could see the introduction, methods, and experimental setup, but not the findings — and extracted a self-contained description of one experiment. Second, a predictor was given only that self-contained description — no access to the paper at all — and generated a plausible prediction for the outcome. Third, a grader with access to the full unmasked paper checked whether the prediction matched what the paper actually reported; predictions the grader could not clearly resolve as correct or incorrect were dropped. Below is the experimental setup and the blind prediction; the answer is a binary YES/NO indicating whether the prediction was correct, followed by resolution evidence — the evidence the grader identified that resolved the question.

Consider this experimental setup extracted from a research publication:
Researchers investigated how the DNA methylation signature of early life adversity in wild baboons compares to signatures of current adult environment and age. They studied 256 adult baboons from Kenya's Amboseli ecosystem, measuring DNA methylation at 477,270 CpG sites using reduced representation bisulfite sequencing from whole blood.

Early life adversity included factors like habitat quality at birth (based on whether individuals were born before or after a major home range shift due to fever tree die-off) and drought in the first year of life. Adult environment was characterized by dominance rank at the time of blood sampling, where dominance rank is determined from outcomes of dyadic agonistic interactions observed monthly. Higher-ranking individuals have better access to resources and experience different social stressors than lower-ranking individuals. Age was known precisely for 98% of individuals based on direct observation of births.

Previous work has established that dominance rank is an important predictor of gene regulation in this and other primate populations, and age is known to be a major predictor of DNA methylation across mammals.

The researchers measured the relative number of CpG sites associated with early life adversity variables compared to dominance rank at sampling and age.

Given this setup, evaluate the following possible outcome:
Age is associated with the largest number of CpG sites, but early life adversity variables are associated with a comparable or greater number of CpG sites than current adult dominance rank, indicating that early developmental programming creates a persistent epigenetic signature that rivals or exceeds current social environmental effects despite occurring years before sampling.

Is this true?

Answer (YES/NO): YES